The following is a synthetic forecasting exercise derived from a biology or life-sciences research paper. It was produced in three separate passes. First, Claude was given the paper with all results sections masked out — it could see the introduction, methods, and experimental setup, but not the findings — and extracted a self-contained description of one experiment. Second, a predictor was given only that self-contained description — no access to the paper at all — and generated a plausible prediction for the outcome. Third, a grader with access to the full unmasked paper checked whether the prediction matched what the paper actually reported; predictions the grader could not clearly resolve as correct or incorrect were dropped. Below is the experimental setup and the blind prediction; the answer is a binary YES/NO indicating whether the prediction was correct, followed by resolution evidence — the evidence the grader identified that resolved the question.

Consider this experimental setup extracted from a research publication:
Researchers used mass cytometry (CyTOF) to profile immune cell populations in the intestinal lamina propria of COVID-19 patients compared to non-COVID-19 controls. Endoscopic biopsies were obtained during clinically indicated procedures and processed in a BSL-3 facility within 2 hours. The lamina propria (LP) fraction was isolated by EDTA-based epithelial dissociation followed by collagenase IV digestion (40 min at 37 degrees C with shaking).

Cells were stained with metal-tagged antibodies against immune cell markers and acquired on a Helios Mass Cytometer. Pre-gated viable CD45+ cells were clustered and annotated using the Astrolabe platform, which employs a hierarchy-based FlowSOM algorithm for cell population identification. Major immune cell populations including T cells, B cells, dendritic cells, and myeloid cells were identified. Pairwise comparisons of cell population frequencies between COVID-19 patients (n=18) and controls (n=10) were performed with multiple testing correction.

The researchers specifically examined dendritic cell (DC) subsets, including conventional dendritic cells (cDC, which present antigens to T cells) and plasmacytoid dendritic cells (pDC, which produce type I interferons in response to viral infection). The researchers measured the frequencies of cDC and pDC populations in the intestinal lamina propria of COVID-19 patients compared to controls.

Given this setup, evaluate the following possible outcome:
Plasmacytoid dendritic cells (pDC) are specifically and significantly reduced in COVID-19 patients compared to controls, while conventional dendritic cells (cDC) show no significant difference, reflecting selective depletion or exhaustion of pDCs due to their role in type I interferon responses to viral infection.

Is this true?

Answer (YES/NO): NO